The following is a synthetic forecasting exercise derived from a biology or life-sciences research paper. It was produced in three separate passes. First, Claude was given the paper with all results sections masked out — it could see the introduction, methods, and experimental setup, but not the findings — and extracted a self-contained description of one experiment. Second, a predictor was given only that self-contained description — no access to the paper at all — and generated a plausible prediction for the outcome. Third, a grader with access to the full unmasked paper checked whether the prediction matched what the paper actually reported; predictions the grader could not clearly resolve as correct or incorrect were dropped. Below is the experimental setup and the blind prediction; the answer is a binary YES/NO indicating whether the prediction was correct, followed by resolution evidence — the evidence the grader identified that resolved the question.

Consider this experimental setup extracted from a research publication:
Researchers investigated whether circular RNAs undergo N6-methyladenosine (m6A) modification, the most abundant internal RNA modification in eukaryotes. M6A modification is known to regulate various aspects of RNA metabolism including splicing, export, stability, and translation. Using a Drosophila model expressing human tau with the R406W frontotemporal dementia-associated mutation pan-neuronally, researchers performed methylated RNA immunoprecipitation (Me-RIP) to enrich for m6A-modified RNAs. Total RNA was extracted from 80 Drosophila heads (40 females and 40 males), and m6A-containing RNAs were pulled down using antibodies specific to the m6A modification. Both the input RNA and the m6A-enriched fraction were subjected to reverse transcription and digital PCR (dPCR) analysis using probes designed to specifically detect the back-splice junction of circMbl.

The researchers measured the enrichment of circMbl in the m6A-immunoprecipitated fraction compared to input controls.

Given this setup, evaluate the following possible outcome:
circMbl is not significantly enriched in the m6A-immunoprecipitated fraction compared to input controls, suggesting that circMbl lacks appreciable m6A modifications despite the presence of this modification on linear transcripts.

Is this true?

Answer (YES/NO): NO